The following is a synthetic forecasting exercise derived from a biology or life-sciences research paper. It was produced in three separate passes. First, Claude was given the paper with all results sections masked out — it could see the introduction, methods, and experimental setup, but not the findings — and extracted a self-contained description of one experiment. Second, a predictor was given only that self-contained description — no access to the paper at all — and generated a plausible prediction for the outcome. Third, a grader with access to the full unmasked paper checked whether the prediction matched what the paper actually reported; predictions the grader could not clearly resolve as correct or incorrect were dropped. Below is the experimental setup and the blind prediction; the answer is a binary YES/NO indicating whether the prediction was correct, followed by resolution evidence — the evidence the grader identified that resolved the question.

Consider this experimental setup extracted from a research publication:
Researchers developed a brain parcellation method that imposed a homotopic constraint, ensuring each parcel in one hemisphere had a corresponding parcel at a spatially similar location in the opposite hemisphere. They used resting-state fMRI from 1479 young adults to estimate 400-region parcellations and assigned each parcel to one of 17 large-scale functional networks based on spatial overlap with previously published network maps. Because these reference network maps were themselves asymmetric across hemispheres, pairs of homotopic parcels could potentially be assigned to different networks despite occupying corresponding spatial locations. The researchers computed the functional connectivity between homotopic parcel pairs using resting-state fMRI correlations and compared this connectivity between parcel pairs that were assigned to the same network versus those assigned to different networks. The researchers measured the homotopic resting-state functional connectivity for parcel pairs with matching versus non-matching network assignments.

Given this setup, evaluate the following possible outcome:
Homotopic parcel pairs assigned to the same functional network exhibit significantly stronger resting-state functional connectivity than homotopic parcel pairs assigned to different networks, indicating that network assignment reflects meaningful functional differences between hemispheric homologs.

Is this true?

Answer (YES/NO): YES